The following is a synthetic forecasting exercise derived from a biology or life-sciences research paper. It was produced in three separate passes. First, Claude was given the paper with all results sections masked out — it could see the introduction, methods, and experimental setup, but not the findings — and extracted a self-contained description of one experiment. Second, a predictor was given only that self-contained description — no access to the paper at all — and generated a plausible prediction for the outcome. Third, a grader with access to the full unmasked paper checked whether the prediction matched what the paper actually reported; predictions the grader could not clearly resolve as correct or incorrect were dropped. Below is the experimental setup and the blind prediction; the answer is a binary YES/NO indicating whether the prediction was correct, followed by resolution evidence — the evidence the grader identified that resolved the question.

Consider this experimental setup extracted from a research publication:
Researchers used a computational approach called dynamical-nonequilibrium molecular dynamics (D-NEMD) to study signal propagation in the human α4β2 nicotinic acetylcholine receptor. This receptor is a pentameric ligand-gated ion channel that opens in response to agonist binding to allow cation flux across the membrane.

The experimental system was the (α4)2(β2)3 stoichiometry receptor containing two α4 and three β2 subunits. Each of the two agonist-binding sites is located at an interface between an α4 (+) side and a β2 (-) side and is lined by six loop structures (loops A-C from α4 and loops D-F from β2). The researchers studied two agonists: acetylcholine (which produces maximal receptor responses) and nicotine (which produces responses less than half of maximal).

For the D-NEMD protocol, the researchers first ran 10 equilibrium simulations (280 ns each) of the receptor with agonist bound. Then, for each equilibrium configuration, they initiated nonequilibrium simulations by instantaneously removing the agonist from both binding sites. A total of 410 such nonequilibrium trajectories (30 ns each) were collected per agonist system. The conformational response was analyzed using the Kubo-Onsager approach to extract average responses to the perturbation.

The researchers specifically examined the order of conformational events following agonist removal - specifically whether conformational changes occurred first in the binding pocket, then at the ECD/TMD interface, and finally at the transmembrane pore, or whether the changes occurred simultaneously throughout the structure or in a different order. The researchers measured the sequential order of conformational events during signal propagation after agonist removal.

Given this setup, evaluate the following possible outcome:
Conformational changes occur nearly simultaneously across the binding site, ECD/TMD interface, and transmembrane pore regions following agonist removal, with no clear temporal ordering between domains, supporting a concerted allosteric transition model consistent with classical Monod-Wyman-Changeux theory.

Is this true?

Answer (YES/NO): NO